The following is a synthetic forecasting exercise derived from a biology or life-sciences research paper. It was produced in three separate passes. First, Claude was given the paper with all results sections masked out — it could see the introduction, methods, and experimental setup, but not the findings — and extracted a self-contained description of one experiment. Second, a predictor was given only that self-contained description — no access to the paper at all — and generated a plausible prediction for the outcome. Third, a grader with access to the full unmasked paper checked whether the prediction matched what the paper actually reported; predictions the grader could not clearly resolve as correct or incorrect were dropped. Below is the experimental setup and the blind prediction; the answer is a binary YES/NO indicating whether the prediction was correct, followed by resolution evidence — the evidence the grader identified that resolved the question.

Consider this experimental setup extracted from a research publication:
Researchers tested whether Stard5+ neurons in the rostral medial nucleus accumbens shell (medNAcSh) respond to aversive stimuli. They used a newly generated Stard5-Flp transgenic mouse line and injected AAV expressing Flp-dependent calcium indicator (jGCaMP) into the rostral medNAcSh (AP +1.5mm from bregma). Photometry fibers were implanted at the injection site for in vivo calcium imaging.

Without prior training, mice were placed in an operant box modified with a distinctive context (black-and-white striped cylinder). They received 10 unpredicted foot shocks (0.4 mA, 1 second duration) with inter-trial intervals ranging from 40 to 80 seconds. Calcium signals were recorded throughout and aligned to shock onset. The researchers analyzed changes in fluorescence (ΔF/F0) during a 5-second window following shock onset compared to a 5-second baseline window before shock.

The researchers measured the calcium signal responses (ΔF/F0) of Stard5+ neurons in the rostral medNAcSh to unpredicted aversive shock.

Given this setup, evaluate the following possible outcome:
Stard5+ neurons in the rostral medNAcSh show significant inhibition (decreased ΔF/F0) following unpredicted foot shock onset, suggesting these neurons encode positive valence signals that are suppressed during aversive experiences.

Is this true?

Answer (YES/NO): NO